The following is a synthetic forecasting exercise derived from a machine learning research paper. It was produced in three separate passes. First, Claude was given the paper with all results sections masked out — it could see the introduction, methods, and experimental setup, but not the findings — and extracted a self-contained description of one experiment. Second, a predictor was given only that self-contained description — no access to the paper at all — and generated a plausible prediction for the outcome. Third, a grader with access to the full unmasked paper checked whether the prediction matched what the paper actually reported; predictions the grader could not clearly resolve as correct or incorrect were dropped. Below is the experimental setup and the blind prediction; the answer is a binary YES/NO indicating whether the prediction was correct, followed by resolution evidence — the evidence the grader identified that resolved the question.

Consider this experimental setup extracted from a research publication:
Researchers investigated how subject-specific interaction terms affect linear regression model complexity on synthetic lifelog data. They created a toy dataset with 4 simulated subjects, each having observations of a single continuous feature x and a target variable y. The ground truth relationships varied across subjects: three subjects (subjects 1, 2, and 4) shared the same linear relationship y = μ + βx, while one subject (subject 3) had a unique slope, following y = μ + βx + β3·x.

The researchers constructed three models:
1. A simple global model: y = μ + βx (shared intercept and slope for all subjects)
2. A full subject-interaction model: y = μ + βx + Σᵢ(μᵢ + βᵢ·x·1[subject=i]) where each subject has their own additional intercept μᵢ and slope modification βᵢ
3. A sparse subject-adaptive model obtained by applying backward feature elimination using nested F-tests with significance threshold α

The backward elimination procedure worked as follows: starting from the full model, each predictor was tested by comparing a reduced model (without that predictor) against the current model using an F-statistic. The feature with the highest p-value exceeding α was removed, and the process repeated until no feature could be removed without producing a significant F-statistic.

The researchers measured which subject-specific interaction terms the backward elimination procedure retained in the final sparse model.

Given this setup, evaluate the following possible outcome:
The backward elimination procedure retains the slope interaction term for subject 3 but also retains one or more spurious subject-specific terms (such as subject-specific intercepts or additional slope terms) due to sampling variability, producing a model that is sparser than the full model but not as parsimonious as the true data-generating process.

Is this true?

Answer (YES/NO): NO